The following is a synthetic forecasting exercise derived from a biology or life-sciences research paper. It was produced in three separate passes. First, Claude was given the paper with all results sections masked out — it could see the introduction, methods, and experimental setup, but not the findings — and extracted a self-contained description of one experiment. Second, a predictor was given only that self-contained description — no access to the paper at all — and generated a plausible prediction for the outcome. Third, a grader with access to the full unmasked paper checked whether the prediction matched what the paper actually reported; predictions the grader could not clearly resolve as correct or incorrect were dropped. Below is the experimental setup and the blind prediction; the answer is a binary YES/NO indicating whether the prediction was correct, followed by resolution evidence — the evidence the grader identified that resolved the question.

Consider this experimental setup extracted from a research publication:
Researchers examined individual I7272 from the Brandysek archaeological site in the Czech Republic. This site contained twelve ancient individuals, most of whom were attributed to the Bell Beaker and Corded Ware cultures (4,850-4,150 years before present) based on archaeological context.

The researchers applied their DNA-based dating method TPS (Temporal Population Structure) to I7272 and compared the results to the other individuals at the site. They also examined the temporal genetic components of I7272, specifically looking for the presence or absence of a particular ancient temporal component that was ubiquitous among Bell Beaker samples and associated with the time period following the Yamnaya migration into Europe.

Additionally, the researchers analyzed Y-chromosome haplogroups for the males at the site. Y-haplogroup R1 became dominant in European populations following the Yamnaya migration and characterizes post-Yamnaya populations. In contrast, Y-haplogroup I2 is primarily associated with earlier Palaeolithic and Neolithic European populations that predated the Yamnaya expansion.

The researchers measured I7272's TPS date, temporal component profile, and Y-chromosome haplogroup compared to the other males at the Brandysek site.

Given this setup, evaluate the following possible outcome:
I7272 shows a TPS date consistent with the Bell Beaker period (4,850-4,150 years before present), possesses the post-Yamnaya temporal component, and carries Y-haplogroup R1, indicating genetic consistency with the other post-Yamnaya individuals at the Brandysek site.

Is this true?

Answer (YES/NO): NO